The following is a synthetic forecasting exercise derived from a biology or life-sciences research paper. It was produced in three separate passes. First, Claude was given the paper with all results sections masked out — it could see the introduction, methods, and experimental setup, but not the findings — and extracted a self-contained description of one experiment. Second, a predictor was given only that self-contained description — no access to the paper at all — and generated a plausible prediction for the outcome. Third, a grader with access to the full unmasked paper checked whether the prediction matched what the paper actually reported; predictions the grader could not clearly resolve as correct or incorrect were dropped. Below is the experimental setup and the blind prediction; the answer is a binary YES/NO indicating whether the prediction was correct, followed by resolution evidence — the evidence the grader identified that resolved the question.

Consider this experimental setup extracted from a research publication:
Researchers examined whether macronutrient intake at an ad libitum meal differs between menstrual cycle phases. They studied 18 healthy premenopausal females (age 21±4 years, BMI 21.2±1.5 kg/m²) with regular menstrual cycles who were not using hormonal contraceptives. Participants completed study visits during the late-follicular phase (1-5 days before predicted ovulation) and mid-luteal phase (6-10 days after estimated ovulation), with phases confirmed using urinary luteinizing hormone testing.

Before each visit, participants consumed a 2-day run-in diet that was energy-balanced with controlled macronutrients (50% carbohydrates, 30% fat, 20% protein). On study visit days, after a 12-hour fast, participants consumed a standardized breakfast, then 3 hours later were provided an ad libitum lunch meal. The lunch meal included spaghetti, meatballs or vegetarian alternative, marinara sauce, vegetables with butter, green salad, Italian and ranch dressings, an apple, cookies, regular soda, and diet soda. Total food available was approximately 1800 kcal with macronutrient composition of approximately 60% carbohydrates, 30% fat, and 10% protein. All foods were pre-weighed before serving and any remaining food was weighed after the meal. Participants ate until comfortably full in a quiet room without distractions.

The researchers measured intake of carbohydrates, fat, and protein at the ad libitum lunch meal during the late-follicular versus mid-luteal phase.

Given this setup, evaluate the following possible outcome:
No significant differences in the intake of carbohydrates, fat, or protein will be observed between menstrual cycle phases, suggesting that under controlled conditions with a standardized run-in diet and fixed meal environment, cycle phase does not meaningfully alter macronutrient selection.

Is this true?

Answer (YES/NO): YES